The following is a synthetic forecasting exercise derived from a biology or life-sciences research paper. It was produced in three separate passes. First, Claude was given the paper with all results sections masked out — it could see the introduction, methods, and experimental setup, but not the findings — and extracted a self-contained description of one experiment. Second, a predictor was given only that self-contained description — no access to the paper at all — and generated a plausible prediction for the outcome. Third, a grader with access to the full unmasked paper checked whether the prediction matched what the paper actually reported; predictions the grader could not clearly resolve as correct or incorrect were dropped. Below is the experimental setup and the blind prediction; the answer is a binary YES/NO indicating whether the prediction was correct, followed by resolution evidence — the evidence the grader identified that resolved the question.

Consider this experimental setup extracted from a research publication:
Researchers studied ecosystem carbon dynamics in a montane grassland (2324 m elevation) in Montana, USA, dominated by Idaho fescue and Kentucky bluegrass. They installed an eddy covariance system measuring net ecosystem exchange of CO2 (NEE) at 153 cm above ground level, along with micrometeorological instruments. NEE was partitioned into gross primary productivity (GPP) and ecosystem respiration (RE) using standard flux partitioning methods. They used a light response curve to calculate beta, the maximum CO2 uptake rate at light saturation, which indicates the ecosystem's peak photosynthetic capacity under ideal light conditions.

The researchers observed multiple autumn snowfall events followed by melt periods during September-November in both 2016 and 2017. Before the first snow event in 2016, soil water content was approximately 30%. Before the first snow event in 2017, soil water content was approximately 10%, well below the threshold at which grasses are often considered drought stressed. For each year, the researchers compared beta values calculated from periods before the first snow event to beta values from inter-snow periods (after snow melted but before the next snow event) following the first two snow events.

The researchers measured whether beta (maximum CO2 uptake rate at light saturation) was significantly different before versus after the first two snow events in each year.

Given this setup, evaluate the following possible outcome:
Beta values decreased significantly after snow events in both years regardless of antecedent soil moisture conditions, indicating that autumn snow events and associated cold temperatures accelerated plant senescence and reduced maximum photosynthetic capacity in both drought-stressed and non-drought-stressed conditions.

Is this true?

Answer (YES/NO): NO